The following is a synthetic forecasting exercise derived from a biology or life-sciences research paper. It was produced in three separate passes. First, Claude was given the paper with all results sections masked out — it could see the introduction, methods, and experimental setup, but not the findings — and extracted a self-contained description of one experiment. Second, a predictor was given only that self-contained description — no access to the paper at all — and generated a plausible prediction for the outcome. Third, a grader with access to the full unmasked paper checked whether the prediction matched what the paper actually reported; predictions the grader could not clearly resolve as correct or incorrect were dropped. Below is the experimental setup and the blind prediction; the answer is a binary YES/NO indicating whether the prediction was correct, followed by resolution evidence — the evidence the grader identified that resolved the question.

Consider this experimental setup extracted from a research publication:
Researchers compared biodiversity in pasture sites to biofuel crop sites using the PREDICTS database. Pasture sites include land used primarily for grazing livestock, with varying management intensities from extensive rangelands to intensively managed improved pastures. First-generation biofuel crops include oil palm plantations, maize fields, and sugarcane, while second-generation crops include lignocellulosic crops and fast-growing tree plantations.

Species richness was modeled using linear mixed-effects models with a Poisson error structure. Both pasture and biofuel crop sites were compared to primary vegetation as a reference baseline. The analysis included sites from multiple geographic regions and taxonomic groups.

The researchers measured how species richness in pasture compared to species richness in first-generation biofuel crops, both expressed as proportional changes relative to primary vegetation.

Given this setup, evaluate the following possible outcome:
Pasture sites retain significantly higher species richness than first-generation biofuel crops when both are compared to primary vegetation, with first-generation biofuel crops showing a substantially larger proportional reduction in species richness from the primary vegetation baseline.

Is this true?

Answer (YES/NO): YES